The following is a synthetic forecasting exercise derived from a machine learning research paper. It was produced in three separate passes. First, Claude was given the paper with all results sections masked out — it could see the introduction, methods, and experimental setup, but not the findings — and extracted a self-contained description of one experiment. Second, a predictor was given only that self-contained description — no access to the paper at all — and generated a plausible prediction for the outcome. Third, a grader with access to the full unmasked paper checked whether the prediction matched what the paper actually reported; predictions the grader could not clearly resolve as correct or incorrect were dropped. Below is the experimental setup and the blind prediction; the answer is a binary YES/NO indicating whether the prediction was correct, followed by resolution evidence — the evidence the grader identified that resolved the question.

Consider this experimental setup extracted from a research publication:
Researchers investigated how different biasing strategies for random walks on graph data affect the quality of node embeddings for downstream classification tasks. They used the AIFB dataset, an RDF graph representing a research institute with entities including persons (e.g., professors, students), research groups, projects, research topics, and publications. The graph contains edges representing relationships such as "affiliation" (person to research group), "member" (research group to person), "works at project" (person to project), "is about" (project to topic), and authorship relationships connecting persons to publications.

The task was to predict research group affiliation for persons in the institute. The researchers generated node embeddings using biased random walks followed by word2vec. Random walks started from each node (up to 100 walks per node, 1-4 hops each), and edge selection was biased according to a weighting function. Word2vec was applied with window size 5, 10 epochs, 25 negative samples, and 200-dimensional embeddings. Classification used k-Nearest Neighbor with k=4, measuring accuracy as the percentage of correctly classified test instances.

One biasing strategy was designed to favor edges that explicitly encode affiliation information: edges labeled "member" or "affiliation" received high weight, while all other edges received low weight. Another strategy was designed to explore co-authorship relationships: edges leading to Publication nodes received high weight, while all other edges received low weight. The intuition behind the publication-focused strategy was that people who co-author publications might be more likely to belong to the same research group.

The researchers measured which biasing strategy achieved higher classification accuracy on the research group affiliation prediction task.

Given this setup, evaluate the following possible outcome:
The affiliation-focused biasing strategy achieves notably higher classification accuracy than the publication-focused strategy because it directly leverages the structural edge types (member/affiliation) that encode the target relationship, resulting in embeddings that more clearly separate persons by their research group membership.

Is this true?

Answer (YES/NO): YES